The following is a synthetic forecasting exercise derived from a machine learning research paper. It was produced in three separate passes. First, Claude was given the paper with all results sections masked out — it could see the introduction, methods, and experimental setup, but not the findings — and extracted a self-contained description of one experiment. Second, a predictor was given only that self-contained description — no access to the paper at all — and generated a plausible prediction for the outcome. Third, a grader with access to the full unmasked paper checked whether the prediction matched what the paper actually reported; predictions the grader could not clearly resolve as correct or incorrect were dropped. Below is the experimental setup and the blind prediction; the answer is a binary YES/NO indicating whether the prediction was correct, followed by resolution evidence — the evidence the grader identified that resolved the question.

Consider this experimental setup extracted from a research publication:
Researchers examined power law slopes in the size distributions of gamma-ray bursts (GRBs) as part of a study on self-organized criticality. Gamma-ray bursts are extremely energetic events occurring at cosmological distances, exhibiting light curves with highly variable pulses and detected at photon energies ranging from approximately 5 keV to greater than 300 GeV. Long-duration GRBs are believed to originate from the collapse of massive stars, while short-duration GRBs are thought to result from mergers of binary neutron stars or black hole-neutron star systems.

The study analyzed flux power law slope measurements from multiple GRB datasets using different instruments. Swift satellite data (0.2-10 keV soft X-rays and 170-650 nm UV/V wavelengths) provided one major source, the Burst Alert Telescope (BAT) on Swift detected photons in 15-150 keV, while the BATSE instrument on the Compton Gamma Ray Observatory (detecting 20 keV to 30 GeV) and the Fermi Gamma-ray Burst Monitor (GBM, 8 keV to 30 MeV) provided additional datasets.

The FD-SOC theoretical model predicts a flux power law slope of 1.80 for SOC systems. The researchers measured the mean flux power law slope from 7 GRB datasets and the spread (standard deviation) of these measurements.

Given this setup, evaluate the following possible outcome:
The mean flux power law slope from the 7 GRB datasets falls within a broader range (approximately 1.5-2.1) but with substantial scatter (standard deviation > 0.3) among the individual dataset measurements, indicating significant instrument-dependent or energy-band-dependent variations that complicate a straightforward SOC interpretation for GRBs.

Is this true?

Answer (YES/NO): NO